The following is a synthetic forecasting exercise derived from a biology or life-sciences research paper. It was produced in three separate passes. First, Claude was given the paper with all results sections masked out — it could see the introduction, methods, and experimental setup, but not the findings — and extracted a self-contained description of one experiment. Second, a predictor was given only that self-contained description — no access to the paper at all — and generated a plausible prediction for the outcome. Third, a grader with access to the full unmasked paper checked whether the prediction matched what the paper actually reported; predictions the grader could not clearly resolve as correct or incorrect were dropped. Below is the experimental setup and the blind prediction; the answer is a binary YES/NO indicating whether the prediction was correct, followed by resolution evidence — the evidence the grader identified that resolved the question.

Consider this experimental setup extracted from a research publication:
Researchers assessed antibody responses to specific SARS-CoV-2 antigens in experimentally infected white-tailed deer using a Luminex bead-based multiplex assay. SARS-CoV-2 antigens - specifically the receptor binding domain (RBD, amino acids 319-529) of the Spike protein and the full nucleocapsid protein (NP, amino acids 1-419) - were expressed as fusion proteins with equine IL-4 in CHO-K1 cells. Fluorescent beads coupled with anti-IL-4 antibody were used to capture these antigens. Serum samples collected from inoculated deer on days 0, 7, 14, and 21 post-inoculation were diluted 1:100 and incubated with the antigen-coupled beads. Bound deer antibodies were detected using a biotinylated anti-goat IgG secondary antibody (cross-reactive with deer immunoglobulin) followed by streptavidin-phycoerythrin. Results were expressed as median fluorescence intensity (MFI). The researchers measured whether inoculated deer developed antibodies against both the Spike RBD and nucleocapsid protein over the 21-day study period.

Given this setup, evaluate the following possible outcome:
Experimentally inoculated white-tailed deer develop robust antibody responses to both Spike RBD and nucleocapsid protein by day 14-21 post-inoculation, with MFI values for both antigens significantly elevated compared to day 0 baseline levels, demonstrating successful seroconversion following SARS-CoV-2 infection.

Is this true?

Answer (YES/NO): YES